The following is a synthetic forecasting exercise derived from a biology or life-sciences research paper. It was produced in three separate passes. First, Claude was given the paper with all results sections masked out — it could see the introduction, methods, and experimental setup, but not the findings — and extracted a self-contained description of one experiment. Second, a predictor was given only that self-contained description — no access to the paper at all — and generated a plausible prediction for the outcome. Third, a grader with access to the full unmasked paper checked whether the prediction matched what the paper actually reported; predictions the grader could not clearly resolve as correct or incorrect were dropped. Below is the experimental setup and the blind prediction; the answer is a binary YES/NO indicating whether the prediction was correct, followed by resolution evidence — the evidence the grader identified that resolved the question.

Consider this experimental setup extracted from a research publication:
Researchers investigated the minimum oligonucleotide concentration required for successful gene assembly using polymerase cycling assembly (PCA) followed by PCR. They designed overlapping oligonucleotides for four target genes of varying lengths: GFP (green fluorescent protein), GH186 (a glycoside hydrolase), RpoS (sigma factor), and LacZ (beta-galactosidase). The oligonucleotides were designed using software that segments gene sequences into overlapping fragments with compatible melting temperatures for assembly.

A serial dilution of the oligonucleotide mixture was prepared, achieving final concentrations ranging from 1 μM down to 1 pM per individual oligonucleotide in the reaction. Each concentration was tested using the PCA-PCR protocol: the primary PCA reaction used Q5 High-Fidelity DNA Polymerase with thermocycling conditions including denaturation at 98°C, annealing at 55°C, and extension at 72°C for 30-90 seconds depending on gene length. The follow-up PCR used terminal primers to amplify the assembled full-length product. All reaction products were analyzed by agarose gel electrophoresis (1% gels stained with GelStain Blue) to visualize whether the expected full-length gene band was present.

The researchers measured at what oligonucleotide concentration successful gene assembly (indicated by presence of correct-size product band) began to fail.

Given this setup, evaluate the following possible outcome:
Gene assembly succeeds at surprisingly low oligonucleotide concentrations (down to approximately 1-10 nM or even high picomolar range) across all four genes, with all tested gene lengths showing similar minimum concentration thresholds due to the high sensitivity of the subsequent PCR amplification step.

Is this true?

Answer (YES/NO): NO